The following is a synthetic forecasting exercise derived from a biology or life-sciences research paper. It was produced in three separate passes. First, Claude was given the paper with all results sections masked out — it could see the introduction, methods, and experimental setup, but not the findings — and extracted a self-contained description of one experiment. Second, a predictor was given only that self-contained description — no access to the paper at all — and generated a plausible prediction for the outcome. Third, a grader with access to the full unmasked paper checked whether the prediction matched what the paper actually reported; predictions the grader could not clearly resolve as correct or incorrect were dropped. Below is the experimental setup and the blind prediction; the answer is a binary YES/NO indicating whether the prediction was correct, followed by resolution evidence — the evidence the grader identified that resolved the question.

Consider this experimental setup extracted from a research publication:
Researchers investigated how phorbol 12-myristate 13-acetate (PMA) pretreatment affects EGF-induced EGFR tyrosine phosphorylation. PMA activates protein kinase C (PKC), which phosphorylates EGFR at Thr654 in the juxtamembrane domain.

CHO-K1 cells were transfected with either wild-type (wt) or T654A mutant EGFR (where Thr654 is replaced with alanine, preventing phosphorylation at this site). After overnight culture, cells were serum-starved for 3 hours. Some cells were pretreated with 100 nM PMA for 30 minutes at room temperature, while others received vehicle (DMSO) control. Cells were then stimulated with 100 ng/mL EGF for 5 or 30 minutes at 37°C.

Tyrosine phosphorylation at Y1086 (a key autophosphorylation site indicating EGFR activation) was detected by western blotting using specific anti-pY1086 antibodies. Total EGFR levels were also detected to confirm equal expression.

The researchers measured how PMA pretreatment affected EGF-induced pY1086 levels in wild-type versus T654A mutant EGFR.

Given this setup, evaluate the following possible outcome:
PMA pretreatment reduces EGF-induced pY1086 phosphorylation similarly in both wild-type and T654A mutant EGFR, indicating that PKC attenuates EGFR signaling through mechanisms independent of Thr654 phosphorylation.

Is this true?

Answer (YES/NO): YES